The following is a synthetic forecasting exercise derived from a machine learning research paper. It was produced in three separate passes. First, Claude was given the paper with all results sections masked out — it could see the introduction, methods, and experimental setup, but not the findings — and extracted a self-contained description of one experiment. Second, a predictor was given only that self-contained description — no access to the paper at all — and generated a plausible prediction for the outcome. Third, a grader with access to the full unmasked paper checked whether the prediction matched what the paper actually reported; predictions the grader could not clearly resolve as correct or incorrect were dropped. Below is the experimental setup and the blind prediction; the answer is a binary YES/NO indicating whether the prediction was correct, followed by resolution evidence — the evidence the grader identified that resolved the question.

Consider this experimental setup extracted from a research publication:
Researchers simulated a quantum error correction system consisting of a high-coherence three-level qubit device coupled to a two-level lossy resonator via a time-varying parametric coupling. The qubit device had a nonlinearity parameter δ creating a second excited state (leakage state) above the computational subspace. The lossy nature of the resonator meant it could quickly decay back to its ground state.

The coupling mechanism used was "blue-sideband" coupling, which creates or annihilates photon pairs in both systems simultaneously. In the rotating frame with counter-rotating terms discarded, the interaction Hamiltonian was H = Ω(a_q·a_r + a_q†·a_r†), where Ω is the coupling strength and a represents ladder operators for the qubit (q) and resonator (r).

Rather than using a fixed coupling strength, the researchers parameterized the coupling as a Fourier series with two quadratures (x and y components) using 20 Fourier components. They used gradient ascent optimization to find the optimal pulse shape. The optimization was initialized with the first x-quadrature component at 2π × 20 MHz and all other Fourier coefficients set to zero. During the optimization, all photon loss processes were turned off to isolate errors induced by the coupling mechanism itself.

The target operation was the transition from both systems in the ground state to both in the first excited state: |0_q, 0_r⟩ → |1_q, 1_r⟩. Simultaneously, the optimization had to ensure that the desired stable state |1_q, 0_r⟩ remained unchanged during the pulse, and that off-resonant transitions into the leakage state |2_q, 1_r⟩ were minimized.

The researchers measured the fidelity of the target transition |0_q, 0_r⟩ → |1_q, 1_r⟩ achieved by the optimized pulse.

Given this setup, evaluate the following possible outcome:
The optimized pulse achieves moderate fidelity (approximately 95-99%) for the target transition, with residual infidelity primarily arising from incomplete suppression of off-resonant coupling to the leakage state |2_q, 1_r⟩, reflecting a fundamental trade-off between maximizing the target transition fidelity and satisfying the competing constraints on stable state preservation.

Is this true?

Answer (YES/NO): NO